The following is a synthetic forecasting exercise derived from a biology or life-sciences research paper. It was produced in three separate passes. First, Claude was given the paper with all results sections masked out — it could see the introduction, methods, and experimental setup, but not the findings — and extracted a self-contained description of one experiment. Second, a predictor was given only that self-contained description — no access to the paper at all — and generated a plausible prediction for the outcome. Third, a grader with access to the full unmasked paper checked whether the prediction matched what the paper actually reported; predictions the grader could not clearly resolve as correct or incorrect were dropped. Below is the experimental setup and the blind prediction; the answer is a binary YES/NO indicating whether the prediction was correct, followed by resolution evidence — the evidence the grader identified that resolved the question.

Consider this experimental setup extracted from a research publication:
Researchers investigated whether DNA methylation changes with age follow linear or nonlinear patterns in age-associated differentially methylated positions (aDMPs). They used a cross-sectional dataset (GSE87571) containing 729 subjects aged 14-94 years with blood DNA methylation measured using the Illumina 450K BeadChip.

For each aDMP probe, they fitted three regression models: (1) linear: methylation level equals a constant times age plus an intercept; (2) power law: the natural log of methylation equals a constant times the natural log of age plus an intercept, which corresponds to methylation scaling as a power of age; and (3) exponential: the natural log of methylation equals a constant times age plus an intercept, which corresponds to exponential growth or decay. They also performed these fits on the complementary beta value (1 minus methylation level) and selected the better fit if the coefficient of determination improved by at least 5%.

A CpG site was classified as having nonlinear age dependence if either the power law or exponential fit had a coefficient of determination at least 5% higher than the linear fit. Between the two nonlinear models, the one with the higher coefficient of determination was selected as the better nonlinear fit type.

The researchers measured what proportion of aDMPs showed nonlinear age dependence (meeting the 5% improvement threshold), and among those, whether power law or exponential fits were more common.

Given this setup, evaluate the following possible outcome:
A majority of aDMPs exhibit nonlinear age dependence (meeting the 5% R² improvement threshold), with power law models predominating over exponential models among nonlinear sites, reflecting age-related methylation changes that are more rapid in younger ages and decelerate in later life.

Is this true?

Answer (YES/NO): NO